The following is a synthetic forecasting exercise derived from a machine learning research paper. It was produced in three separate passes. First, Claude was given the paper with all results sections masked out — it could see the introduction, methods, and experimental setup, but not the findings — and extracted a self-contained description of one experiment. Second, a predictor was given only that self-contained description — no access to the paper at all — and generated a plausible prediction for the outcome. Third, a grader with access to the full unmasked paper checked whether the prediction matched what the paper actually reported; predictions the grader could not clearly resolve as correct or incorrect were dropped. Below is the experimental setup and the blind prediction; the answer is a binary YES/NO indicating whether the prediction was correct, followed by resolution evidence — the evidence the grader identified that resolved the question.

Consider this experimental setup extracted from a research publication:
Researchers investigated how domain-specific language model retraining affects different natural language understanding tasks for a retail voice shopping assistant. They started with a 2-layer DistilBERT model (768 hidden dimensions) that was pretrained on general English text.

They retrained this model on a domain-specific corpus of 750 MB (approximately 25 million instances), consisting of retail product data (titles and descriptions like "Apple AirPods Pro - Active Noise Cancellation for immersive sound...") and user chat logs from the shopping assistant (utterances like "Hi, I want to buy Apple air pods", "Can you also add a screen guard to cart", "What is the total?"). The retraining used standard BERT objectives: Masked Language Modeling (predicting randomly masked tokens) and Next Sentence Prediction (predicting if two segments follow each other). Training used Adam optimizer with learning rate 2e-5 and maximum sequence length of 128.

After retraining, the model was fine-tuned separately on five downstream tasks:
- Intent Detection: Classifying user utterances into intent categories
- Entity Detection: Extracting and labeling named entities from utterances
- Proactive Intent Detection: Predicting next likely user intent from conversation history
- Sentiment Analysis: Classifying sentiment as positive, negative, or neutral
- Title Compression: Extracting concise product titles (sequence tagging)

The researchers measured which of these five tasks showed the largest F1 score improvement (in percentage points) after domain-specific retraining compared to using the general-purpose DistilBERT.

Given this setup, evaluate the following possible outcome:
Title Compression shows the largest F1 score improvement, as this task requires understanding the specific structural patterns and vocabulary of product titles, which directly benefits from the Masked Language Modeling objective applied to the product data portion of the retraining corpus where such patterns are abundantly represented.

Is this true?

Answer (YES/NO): NO